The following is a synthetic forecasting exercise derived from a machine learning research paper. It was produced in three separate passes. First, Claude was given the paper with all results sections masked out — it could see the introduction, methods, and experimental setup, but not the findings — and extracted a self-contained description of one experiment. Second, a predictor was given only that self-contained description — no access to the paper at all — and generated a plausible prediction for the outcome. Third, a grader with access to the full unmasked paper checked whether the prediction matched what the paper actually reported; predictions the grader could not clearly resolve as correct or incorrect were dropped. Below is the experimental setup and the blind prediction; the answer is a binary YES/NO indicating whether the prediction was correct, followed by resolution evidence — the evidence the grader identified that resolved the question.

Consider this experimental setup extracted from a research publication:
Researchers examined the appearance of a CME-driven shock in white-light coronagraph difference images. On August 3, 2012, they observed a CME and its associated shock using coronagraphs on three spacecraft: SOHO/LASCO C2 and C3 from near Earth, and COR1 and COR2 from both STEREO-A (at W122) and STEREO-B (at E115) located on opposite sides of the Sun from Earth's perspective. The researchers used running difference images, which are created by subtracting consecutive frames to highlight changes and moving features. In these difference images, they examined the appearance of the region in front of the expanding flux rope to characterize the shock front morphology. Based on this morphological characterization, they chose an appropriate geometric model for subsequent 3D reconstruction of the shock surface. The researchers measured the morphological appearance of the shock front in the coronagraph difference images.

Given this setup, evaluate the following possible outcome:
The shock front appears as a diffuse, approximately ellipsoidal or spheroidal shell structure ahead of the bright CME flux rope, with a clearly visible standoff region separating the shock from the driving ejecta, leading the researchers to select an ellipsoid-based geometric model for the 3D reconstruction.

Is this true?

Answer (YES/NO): YES